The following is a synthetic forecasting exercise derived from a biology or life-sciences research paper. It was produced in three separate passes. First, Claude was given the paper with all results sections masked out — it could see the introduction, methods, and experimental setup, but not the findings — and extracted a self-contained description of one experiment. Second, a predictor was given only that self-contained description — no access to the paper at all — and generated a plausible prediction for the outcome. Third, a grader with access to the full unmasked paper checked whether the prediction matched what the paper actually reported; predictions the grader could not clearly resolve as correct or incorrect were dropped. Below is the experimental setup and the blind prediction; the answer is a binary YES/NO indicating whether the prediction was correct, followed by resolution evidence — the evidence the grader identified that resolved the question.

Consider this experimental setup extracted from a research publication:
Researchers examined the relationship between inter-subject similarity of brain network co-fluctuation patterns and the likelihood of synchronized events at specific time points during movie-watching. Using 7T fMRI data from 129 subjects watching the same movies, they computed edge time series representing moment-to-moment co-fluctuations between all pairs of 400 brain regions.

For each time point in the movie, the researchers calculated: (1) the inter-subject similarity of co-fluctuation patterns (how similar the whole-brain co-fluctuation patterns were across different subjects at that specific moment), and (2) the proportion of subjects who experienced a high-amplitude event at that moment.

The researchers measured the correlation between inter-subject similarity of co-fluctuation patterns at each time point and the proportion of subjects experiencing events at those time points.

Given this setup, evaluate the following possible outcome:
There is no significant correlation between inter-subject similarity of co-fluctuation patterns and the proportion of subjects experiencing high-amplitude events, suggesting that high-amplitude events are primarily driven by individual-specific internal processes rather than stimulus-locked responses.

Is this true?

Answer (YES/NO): NO